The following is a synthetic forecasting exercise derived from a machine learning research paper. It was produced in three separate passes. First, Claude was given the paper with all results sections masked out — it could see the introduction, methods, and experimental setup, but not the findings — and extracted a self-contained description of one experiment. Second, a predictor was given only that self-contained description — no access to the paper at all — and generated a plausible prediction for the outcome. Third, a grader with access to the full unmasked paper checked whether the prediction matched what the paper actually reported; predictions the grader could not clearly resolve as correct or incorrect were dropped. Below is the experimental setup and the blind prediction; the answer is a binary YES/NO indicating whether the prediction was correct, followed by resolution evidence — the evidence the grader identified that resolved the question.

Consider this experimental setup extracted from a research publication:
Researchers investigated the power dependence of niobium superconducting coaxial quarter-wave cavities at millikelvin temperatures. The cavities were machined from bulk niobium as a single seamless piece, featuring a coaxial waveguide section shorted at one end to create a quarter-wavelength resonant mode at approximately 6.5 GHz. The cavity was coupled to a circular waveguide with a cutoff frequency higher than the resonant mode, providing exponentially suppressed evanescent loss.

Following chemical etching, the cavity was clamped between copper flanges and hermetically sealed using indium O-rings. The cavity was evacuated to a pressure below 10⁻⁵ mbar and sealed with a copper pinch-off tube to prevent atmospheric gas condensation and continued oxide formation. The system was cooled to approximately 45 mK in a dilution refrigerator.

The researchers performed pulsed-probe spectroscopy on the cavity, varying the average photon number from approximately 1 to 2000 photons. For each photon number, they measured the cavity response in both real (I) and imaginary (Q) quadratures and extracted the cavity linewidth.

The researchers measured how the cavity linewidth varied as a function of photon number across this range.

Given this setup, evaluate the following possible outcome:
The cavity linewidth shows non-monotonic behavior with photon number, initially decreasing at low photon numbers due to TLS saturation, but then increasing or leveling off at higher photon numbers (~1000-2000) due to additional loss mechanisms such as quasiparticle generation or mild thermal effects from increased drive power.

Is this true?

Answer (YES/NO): NO